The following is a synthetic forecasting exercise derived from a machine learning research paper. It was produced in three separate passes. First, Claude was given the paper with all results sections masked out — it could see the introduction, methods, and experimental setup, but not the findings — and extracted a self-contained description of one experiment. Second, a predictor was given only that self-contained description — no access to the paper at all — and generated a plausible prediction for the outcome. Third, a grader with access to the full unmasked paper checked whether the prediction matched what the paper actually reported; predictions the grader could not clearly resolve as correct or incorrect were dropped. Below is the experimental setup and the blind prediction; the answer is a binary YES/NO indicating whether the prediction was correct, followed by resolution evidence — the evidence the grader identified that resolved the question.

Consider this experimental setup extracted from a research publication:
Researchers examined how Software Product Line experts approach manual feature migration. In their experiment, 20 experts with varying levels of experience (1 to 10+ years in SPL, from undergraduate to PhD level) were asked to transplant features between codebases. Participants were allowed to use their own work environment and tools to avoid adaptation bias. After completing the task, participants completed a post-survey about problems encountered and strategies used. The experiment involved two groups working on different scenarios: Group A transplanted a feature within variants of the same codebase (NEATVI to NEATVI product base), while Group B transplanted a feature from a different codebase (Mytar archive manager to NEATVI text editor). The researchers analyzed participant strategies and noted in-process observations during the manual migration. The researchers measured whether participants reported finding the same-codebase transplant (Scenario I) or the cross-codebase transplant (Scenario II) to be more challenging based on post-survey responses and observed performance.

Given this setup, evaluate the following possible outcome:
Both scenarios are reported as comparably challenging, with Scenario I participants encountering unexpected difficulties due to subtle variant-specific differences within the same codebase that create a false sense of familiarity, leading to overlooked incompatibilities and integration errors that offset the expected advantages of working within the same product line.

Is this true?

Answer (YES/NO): NO